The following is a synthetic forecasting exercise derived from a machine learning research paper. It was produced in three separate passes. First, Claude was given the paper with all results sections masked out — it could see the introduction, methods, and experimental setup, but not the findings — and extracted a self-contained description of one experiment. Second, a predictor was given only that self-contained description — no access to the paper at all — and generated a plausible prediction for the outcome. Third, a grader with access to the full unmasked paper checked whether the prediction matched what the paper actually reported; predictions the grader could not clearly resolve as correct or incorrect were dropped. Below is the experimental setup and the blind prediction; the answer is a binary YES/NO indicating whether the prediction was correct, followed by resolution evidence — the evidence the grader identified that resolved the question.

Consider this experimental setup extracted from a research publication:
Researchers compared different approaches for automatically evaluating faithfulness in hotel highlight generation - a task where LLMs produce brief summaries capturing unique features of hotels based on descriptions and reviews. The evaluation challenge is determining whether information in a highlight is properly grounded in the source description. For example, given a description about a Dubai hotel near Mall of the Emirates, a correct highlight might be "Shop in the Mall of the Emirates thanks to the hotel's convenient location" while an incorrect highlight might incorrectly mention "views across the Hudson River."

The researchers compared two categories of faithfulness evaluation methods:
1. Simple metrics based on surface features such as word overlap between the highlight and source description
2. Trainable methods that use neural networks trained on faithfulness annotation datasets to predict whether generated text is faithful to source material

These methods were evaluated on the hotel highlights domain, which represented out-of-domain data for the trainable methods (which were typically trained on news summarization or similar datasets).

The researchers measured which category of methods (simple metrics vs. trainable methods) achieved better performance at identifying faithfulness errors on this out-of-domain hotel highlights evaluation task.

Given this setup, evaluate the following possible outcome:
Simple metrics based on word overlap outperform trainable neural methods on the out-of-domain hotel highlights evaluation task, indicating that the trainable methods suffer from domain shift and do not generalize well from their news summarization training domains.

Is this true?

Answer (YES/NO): NO